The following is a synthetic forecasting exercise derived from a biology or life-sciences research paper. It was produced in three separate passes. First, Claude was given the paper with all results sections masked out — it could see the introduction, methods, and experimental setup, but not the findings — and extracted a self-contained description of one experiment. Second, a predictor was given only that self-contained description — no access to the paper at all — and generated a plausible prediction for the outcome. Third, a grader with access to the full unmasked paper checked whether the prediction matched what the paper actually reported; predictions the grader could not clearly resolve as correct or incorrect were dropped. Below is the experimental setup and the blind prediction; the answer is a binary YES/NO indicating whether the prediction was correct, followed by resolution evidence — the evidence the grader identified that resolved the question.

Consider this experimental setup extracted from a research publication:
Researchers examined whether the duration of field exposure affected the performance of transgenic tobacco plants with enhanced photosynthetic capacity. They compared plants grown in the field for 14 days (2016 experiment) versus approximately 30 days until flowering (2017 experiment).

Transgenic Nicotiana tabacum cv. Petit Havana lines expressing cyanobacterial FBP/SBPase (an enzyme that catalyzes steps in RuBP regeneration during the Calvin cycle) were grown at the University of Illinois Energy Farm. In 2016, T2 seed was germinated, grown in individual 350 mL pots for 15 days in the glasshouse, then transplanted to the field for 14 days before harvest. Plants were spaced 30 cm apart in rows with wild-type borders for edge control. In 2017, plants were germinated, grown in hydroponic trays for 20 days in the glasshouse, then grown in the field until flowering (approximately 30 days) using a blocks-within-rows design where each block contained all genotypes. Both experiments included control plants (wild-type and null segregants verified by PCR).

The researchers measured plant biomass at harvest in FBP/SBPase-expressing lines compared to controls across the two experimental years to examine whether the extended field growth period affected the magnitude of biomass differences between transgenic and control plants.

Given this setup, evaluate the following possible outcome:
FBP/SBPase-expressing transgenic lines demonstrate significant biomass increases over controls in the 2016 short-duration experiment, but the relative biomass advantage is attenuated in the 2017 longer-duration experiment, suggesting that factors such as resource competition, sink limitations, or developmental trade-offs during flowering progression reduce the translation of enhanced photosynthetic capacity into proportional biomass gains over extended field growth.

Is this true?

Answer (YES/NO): YES